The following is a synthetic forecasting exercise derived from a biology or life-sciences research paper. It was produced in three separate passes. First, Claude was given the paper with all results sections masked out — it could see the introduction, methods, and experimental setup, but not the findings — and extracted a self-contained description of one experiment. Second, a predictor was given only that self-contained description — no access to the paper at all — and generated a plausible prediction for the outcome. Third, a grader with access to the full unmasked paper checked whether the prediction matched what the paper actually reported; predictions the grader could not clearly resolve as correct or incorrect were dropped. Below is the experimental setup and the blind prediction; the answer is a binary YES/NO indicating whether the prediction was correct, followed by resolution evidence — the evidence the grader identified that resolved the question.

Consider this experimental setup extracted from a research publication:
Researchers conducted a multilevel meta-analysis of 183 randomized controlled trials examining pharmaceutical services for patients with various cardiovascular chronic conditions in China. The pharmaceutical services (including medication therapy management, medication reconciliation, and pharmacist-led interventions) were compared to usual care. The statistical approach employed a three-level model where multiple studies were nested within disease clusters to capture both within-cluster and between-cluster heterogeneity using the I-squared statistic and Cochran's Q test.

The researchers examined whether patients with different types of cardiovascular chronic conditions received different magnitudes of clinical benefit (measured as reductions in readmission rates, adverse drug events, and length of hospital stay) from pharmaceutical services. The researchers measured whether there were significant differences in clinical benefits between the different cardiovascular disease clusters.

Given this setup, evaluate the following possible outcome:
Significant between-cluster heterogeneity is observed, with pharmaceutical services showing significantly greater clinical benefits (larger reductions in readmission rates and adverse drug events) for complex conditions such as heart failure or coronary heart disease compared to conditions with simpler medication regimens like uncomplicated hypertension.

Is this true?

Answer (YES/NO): NO